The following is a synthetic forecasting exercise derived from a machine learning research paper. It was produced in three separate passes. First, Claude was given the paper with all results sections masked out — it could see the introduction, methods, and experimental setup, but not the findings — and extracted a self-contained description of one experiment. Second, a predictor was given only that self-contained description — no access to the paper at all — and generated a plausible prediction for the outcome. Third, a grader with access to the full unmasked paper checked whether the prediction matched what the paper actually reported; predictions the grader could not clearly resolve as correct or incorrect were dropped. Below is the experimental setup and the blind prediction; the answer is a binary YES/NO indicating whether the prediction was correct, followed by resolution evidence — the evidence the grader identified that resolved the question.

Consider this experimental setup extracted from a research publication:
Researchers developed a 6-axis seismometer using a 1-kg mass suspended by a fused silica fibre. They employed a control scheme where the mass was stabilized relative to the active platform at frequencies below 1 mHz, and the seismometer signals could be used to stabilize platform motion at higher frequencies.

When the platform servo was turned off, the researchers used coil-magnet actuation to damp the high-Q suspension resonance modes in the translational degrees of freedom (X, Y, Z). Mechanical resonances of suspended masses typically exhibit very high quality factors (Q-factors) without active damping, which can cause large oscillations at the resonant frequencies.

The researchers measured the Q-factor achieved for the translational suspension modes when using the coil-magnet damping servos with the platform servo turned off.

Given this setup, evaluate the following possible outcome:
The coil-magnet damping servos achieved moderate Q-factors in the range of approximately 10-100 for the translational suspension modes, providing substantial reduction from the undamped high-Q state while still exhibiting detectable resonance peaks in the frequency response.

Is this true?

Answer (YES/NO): YES